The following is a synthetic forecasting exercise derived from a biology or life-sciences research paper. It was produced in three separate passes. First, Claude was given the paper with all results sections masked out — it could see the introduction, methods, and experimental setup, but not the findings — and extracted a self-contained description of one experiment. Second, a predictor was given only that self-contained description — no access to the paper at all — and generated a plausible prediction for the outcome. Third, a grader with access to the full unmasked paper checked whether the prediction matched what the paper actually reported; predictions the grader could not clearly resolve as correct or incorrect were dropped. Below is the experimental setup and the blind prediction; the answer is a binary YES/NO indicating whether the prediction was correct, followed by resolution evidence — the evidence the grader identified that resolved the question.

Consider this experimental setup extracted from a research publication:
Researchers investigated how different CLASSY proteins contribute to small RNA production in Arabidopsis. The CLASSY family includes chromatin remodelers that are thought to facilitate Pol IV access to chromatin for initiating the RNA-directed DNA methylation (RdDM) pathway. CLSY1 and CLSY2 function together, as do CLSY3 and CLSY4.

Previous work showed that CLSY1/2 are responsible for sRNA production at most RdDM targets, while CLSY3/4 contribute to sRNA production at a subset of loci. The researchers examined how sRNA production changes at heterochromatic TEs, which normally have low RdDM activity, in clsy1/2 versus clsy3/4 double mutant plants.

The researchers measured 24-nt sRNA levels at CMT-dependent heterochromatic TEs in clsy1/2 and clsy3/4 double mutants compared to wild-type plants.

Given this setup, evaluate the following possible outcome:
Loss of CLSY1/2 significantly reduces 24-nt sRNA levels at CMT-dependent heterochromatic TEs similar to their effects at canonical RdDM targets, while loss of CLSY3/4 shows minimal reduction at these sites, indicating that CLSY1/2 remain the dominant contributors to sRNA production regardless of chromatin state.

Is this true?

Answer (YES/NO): NO